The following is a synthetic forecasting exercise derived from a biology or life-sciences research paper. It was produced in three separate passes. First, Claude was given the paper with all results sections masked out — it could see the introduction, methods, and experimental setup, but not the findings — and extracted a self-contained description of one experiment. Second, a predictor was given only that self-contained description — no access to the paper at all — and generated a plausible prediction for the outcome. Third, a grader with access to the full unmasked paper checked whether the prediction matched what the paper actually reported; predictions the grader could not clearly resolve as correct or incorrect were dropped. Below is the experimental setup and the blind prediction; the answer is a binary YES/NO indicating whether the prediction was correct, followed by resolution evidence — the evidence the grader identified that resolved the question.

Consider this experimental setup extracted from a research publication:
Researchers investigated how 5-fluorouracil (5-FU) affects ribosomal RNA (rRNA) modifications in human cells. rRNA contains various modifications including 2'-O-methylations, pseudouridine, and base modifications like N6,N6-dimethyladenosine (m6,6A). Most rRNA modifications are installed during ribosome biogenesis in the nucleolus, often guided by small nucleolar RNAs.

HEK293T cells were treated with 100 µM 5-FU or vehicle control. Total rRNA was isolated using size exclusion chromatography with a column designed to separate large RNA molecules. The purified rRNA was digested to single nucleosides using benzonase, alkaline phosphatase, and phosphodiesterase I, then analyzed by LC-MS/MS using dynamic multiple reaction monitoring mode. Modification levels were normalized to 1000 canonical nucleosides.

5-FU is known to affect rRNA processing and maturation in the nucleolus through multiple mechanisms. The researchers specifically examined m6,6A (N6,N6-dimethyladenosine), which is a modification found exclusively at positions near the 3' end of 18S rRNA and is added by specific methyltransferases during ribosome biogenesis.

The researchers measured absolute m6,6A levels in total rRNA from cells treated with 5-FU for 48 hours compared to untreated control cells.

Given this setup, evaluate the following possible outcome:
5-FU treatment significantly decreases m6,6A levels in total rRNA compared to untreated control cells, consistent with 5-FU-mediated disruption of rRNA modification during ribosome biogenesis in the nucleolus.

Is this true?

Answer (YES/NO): NO